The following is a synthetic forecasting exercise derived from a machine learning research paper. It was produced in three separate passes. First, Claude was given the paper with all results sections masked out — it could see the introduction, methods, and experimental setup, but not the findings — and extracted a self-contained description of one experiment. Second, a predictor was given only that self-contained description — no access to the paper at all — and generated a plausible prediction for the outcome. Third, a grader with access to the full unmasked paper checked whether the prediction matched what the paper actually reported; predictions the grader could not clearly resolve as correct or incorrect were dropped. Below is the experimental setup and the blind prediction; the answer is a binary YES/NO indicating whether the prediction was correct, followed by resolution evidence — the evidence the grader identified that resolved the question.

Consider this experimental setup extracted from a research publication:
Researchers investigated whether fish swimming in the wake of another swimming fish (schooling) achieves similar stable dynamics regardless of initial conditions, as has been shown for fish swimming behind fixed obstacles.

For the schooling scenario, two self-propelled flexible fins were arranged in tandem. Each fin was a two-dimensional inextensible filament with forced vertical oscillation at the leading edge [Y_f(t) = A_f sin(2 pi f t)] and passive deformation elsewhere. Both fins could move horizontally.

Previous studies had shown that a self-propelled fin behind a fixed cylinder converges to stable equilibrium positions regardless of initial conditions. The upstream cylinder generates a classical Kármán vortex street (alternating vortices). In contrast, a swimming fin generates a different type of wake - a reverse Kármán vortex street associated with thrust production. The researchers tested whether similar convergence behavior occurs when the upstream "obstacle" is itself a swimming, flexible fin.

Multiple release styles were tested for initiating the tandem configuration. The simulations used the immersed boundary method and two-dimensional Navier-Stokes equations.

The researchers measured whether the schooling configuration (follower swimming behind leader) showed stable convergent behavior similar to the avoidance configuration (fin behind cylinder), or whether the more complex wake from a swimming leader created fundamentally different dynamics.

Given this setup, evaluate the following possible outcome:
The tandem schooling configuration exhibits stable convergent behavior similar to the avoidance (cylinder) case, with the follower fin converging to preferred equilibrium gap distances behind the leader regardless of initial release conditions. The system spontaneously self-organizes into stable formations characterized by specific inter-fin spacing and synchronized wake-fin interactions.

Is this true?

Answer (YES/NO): YES